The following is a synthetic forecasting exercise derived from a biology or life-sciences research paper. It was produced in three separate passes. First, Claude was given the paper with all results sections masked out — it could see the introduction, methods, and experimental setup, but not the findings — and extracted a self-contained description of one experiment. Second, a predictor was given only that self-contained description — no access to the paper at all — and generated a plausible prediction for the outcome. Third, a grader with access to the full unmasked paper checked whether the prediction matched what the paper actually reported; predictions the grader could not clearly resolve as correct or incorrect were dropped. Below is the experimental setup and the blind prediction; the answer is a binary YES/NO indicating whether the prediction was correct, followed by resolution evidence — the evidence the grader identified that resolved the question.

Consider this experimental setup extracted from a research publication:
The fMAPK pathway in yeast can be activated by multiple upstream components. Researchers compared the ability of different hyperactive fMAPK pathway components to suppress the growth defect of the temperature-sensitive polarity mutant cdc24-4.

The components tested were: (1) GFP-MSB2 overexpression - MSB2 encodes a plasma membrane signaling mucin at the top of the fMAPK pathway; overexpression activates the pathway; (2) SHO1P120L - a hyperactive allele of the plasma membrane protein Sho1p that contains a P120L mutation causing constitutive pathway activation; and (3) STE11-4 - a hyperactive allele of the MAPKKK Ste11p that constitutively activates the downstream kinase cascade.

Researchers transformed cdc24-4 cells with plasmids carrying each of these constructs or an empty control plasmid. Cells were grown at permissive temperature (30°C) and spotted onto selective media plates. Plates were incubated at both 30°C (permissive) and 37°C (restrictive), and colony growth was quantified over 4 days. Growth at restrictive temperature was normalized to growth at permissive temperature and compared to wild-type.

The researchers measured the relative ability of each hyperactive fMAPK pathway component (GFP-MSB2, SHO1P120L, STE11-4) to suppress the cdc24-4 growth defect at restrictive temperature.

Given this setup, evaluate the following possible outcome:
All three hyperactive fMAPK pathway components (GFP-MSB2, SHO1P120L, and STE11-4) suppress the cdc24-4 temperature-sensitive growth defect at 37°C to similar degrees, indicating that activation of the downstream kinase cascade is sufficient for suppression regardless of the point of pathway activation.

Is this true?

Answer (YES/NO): NO